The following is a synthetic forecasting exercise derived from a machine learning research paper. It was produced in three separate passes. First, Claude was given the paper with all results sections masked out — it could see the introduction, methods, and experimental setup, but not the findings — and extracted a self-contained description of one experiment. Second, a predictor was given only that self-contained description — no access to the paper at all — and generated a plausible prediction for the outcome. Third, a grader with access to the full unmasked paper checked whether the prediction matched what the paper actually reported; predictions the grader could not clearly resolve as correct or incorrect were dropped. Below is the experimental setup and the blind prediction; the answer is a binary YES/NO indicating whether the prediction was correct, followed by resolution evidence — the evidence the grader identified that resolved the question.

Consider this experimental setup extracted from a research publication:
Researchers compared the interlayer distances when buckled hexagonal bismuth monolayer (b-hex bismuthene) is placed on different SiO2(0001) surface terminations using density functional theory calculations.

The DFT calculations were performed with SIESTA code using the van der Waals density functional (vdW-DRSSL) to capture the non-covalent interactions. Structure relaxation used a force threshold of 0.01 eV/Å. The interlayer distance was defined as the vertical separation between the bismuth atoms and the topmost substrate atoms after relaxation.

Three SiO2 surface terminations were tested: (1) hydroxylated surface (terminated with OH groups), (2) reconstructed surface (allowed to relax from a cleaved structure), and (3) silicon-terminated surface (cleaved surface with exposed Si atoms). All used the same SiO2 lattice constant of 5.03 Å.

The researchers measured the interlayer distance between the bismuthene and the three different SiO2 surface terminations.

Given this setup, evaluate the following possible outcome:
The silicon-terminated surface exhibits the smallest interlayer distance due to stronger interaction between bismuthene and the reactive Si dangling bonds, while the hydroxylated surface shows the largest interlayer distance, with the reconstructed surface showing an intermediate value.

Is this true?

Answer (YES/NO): NO